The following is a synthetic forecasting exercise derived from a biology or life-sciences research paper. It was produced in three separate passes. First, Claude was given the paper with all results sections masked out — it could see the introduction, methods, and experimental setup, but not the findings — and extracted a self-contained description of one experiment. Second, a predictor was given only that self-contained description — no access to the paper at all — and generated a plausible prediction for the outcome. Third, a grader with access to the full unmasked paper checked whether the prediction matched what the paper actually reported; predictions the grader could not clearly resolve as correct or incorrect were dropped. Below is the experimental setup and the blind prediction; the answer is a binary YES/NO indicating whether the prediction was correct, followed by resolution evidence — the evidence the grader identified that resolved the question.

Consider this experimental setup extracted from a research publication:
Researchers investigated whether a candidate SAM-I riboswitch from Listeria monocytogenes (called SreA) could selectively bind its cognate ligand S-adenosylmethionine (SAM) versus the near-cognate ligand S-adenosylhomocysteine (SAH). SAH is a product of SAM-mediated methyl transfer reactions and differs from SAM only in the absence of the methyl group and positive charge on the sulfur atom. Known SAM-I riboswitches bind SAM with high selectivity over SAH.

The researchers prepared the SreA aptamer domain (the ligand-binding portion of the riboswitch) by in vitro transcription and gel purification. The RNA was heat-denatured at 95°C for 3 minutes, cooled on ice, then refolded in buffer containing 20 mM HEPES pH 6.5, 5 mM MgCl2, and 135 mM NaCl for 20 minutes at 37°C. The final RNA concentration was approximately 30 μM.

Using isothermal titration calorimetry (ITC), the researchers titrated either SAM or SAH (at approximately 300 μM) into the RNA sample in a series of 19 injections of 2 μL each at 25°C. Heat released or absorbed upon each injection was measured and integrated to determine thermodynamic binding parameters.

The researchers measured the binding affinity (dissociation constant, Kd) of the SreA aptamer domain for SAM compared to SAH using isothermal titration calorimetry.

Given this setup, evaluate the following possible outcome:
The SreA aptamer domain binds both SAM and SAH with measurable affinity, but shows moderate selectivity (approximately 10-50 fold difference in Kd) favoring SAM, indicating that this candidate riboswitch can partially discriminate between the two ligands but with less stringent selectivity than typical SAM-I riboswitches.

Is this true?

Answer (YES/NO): NO